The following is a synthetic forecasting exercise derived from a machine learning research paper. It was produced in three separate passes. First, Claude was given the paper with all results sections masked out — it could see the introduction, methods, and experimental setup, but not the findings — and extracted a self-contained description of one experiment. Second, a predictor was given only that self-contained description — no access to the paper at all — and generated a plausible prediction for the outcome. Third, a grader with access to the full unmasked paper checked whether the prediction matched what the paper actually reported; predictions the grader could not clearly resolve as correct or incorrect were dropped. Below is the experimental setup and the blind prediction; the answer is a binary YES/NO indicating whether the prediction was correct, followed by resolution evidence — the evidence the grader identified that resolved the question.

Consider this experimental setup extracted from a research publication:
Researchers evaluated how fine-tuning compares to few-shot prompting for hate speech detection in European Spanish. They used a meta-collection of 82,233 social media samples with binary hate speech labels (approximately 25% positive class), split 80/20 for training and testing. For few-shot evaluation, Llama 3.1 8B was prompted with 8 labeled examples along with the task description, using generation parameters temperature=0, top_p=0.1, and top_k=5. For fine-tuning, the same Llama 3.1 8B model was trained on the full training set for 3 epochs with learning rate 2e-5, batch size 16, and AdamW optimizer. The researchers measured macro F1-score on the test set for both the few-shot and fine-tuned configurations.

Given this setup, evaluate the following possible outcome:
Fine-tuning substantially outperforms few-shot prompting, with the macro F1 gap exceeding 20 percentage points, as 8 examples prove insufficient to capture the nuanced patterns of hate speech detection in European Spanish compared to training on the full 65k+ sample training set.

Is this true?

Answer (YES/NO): NO